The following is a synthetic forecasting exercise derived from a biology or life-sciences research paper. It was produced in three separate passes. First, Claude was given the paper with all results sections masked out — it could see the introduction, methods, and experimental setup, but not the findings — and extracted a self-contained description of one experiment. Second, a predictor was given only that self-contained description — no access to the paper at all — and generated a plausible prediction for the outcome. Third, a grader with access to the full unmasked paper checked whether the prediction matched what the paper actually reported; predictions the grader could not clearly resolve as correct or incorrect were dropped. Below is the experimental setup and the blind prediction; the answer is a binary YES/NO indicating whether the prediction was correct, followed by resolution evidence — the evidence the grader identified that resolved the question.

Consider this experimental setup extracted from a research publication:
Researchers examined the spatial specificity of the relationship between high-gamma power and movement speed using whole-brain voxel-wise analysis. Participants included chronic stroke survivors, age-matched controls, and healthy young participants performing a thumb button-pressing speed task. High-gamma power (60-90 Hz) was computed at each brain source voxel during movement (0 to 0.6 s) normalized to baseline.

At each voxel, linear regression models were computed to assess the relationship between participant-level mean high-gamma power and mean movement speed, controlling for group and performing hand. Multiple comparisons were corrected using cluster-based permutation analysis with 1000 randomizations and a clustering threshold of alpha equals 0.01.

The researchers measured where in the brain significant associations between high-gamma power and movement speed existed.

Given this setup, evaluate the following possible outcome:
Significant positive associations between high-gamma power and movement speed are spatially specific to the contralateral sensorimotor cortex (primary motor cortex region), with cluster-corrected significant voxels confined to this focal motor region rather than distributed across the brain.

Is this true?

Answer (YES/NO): YES